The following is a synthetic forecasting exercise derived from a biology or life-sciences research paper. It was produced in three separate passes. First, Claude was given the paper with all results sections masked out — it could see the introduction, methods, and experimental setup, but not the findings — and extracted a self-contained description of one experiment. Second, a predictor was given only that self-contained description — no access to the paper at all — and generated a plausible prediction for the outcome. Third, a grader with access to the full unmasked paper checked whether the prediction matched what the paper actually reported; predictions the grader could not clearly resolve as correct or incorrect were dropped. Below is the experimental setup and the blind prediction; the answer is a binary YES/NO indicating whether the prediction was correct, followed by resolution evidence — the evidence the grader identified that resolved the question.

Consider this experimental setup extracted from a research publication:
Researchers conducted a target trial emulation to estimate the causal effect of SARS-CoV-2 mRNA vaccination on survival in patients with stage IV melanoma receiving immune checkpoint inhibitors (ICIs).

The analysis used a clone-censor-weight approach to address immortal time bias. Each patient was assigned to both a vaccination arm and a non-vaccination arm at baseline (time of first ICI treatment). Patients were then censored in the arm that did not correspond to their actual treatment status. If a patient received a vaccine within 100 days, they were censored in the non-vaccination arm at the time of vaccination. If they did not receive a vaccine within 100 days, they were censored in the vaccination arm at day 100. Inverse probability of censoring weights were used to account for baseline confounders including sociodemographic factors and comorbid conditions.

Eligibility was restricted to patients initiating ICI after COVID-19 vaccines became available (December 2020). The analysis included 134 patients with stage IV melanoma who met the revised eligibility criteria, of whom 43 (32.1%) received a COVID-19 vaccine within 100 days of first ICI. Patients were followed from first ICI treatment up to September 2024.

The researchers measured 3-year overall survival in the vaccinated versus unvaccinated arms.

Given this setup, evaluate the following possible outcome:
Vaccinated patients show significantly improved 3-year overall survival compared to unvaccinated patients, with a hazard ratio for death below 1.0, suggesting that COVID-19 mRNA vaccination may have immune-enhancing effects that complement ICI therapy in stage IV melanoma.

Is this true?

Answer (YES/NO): NO